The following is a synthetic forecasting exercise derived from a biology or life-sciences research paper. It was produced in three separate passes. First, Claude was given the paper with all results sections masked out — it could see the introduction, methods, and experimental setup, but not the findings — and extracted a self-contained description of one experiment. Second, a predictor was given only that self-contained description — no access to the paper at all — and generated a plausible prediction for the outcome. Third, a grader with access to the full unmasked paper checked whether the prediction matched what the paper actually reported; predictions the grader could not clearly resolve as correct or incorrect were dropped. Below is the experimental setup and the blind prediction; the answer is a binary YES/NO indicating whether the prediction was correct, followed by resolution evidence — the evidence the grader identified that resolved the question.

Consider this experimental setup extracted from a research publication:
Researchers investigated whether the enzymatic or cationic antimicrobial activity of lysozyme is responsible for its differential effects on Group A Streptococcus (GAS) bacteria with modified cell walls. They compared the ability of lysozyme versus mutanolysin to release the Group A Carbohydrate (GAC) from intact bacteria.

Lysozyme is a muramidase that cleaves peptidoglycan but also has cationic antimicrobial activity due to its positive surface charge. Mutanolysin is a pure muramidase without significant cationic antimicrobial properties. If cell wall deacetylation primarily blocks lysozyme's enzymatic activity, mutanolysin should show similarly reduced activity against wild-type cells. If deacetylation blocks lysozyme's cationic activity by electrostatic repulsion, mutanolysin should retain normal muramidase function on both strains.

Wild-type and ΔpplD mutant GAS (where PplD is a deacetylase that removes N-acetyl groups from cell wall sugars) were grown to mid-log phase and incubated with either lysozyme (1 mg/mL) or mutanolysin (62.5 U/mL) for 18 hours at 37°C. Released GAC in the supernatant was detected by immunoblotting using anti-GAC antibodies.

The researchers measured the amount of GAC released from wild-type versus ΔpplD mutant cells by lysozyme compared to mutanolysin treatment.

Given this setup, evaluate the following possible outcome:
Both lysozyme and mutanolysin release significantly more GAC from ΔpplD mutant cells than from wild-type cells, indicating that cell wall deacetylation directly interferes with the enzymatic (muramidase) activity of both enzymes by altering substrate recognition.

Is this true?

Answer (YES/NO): NO